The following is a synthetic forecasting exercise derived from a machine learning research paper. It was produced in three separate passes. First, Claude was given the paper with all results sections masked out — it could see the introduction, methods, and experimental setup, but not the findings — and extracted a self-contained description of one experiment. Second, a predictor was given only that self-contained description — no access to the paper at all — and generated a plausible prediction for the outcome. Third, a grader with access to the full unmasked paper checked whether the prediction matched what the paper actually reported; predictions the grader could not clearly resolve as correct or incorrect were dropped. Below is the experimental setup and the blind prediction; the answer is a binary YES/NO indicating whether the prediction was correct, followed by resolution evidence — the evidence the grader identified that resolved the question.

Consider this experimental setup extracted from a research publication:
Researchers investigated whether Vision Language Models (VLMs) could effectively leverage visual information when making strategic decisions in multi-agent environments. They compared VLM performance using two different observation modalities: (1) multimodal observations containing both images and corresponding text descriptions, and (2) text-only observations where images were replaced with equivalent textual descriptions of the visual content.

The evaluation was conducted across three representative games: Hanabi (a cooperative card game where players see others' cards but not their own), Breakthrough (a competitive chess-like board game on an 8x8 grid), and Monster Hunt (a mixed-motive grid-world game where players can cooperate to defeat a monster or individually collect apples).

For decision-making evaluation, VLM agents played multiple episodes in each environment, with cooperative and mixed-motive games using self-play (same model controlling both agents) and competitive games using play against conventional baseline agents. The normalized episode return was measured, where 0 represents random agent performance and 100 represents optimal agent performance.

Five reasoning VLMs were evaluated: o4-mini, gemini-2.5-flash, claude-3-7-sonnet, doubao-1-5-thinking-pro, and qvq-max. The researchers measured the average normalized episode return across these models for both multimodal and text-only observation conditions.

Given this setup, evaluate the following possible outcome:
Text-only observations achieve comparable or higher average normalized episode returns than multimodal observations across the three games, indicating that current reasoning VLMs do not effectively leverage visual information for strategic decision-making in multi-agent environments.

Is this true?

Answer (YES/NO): YES